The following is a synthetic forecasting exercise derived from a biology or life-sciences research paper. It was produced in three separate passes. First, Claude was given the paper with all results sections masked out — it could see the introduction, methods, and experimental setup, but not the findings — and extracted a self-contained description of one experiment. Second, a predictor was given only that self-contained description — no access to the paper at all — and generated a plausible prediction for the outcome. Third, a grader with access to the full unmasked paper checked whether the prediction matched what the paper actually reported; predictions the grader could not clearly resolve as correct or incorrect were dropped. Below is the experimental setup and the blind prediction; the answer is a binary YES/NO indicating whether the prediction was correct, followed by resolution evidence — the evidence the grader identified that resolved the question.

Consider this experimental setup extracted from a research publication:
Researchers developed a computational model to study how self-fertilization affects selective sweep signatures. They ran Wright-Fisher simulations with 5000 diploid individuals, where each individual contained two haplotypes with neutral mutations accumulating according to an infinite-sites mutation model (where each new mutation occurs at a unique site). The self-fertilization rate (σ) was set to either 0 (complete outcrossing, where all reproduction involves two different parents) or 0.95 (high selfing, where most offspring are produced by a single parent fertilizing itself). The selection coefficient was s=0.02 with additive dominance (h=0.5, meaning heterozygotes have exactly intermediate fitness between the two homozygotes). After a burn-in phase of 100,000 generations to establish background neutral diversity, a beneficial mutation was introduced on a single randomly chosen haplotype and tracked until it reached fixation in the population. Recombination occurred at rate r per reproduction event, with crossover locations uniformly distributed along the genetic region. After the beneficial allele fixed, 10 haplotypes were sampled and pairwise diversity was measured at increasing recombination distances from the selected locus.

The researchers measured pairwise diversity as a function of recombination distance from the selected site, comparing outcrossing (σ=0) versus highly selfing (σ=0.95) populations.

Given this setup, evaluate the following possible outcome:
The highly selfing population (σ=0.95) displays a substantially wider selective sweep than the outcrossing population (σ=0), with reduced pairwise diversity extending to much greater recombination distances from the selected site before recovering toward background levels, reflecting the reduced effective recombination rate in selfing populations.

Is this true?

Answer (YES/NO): YES